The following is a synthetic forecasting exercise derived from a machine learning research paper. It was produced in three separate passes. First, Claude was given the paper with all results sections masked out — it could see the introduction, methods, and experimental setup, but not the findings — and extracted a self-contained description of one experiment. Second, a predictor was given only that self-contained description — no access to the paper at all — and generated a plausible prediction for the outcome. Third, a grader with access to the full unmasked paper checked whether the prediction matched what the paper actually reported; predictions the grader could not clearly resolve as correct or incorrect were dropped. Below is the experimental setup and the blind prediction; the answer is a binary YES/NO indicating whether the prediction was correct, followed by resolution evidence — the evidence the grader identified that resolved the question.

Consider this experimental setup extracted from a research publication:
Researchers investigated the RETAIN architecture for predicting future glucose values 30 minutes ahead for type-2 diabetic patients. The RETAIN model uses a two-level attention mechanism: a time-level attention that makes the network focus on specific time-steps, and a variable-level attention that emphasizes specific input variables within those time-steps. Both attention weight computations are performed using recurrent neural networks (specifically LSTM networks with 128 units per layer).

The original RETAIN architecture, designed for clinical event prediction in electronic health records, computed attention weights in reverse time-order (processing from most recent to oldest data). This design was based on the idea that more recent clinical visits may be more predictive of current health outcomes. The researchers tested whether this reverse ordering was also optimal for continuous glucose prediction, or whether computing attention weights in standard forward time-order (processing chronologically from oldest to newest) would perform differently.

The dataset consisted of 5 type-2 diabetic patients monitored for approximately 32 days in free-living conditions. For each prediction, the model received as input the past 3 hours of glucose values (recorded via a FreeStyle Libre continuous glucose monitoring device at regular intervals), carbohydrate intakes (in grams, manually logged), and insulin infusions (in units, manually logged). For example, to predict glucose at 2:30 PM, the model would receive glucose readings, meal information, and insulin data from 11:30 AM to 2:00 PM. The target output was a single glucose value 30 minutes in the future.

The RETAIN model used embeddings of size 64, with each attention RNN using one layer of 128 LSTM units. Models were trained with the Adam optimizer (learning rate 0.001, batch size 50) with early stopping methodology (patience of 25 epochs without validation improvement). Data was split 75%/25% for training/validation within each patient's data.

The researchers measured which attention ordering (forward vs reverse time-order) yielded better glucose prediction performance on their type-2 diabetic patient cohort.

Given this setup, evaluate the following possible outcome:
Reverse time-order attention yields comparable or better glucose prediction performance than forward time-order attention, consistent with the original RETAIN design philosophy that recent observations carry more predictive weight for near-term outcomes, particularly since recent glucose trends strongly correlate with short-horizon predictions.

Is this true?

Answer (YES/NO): NO